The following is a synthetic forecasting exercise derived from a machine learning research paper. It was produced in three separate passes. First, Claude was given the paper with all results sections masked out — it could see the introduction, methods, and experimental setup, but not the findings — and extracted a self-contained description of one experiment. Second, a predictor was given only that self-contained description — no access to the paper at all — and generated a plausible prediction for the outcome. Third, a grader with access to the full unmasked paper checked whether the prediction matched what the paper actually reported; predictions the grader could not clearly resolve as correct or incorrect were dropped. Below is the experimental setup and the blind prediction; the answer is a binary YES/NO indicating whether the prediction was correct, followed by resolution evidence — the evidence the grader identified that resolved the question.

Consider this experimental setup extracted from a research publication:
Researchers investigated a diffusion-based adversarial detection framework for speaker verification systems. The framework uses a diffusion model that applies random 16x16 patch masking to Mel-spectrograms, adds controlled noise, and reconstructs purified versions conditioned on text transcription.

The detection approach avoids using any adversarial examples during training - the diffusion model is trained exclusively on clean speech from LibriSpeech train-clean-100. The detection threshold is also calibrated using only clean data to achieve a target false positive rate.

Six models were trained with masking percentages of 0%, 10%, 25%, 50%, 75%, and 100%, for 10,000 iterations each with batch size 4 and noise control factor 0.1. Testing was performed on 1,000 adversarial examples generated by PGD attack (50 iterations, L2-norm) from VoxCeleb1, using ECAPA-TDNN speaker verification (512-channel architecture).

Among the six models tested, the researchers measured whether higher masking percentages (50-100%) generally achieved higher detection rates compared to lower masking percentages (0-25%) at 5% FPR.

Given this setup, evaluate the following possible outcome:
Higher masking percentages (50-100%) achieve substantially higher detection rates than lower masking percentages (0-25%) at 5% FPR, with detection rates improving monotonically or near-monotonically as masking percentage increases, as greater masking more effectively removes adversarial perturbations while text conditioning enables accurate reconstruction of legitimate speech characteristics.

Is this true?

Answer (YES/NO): NO